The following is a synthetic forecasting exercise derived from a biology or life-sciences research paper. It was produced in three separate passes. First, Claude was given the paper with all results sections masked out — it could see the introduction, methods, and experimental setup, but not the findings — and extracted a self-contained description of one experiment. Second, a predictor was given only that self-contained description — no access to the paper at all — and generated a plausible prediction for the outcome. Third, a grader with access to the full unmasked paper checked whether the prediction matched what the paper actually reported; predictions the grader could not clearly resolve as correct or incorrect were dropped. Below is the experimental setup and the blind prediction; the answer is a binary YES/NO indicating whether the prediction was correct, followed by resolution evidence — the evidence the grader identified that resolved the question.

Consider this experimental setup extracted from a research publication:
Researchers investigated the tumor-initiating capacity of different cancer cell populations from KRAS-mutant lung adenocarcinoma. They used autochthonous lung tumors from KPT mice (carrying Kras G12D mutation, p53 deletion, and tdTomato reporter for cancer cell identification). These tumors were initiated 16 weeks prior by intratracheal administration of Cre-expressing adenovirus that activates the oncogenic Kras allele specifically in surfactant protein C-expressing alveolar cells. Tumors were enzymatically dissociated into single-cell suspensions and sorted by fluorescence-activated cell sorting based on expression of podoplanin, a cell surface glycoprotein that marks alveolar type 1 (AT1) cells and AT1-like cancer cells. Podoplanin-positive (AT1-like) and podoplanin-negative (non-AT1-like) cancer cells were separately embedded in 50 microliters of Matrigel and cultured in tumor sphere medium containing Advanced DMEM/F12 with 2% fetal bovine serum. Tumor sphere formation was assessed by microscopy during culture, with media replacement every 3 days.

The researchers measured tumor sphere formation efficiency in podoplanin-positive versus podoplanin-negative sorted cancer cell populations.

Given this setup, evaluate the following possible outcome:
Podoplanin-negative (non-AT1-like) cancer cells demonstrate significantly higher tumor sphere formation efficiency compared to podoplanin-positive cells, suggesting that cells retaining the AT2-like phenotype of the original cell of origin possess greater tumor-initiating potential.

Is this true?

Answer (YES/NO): NO